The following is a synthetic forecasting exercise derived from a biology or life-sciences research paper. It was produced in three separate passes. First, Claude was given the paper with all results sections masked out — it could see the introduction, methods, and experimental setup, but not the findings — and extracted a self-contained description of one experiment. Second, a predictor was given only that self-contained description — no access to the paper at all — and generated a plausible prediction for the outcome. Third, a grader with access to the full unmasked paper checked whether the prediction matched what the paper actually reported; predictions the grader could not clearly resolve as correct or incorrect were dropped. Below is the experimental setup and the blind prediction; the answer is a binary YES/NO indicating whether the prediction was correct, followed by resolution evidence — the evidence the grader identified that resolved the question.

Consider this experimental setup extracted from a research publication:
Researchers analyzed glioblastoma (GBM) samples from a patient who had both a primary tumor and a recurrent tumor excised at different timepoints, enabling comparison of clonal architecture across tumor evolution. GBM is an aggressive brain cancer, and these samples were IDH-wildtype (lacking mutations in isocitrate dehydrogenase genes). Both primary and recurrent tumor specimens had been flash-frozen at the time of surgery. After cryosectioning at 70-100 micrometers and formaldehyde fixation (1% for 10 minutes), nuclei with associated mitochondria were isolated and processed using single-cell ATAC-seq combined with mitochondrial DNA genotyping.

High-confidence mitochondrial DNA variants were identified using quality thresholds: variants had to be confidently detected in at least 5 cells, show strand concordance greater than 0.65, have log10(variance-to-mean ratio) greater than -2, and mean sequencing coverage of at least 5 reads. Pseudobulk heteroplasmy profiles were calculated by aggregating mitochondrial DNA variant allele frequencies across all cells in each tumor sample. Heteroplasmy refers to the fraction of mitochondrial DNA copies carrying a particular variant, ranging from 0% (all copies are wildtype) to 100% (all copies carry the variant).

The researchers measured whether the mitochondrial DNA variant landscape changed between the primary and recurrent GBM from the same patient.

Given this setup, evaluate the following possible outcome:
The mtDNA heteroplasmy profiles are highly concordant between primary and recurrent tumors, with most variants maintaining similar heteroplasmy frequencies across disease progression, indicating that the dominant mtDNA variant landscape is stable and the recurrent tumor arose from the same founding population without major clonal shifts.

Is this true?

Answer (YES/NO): NO